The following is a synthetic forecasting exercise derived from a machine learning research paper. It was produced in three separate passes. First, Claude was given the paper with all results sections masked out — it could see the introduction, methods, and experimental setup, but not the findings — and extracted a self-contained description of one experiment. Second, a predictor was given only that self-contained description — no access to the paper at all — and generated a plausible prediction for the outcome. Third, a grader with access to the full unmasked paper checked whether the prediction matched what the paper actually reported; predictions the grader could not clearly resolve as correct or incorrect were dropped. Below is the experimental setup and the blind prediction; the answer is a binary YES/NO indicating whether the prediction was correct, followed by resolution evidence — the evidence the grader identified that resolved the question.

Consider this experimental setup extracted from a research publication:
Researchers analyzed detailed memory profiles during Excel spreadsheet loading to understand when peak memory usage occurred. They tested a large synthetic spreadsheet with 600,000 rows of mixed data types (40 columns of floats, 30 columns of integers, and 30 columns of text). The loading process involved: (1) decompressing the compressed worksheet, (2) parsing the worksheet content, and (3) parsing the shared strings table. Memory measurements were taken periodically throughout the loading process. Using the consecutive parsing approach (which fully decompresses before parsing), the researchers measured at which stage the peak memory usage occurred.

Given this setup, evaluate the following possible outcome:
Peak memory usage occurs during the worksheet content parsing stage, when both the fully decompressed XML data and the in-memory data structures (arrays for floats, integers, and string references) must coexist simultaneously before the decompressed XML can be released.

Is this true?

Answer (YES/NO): NO